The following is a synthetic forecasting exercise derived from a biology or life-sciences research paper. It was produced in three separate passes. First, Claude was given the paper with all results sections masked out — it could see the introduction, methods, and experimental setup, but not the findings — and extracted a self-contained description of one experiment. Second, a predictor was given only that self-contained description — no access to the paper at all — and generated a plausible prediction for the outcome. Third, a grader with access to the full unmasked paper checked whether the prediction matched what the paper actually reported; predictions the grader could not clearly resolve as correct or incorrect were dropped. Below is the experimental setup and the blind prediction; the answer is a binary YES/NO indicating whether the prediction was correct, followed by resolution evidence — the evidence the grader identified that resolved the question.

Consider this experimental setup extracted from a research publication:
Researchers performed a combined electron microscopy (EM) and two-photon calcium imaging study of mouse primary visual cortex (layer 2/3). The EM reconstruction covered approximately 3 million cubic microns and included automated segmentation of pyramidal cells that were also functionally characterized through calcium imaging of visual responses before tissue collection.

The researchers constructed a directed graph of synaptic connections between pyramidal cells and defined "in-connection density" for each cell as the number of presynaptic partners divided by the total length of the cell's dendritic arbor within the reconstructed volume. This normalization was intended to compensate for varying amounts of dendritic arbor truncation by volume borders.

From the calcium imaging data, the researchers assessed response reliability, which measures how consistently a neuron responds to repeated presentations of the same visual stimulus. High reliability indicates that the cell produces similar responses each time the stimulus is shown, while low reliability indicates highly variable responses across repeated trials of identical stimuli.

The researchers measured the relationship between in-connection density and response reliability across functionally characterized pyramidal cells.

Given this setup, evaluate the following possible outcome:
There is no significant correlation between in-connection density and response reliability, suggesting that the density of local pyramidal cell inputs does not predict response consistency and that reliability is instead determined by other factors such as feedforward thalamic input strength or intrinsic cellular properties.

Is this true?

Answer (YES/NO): NO